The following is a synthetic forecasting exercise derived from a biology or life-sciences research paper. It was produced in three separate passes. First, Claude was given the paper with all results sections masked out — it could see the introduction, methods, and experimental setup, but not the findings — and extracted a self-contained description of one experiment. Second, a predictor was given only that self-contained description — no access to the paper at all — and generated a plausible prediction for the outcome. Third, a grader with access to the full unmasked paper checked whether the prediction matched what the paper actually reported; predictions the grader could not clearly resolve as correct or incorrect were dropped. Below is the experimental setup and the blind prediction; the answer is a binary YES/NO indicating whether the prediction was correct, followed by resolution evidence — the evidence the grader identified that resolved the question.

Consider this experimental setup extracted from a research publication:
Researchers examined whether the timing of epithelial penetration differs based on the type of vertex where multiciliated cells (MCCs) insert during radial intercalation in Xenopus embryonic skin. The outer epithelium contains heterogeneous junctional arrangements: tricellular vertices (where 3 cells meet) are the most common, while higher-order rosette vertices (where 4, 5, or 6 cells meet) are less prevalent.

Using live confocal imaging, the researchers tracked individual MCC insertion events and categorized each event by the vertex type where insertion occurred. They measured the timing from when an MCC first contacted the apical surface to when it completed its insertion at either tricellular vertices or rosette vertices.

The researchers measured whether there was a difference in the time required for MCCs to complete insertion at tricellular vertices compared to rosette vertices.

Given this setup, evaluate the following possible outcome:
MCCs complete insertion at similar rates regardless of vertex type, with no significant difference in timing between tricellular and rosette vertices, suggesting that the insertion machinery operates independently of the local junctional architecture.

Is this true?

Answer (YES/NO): NO